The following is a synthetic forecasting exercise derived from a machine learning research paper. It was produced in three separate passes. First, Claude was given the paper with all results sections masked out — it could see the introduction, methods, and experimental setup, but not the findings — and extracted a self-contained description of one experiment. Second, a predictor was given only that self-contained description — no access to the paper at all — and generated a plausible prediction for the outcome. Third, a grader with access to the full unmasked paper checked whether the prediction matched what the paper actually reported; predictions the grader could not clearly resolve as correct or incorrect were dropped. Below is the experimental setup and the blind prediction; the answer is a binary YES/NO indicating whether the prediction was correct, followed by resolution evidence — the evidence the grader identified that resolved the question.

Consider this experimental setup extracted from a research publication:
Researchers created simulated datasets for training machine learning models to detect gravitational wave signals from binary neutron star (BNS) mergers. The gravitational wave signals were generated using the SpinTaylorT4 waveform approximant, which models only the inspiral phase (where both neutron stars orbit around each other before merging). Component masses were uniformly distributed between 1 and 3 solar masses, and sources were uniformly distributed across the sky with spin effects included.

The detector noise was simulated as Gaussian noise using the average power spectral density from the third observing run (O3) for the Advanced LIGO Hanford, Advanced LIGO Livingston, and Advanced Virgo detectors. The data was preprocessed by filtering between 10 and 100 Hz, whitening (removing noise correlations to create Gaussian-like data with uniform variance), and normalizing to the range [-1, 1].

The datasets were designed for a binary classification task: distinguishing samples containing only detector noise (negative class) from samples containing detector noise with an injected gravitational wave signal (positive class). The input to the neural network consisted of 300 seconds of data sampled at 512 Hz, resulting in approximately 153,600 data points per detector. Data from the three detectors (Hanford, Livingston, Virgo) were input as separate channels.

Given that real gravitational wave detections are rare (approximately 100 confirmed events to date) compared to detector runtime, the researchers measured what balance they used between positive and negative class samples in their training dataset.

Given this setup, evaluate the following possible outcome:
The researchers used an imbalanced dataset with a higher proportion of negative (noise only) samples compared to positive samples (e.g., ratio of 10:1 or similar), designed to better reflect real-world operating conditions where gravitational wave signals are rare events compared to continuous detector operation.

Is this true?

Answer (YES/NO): NO